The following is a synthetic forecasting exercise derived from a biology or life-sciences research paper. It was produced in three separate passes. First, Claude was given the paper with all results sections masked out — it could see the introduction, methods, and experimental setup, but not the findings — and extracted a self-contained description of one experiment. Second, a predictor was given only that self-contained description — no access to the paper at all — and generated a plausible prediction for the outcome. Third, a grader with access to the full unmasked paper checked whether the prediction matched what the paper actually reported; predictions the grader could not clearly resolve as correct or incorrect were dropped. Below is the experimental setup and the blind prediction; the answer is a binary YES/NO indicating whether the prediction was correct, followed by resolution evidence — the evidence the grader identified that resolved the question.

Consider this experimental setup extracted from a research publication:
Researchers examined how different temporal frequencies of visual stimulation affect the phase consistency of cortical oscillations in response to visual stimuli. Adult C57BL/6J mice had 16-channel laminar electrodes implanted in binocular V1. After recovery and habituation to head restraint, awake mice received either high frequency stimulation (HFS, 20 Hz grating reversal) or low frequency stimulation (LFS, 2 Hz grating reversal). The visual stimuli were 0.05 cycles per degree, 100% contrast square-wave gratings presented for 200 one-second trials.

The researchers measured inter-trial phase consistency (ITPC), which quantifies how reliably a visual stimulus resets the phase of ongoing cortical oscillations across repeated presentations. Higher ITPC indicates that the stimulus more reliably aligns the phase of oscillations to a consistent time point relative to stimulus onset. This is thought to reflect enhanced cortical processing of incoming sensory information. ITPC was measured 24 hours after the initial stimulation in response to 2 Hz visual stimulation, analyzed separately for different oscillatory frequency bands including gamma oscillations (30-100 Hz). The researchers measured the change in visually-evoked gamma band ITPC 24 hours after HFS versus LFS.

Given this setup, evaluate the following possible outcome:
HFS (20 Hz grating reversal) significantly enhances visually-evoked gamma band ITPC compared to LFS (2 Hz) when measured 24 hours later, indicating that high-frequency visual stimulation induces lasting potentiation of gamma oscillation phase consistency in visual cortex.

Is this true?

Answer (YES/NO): YES